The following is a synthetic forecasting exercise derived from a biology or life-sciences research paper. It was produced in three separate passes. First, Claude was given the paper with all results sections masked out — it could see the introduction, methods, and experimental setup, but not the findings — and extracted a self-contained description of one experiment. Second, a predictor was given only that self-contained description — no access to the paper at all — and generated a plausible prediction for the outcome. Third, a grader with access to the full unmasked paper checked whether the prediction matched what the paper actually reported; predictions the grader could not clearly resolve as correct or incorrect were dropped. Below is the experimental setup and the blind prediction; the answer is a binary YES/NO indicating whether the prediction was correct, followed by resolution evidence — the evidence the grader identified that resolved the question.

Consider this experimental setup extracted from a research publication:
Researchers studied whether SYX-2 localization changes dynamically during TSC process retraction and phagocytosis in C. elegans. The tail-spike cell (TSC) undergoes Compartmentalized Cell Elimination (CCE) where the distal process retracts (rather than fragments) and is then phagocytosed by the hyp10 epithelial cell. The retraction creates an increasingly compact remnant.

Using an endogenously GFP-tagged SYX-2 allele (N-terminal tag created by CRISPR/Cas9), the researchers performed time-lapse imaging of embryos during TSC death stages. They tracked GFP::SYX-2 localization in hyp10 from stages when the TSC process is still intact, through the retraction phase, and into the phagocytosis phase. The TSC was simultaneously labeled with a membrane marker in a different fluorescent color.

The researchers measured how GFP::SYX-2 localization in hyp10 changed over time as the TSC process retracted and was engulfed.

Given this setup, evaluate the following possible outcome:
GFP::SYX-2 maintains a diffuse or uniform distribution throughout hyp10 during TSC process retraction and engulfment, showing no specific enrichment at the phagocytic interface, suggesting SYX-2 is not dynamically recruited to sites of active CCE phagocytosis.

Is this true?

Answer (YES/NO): NO